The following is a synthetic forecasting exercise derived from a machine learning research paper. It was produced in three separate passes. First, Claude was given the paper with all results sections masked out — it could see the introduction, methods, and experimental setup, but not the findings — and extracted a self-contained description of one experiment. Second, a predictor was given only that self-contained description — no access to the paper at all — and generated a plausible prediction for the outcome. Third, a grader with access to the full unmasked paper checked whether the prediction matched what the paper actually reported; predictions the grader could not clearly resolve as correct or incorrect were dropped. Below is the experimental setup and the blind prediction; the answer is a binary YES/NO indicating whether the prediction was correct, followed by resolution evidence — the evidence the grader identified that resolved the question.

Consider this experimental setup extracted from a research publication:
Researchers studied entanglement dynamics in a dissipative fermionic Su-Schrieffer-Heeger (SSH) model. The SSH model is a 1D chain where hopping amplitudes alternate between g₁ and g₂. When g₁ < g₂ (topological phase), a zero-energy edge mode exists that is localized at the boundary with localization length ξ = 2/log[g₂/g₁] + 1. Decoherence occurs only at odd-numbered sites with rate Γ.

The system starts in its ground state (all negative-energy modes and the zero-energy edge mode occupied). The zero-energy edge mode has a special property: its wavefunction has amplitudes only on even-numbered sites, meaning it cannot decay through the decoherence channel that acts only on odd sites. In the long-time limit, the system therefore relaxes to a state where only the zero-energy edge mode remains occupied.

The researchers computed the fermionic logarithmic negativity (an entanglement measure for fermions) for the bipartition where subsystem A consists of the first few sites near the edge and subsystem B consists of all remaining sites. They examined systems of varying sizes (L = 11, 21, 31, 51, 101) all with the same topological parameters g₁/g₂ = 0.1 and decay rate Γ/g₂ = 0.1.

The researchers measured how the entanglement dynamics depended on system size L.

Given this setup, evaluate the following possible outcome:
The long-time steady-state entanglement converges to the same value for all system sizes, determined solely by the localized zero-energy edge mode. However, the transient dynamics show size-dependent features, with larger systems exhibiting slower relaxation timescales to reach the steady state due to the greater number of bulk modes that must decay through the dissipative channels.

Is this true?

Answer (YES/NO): NO